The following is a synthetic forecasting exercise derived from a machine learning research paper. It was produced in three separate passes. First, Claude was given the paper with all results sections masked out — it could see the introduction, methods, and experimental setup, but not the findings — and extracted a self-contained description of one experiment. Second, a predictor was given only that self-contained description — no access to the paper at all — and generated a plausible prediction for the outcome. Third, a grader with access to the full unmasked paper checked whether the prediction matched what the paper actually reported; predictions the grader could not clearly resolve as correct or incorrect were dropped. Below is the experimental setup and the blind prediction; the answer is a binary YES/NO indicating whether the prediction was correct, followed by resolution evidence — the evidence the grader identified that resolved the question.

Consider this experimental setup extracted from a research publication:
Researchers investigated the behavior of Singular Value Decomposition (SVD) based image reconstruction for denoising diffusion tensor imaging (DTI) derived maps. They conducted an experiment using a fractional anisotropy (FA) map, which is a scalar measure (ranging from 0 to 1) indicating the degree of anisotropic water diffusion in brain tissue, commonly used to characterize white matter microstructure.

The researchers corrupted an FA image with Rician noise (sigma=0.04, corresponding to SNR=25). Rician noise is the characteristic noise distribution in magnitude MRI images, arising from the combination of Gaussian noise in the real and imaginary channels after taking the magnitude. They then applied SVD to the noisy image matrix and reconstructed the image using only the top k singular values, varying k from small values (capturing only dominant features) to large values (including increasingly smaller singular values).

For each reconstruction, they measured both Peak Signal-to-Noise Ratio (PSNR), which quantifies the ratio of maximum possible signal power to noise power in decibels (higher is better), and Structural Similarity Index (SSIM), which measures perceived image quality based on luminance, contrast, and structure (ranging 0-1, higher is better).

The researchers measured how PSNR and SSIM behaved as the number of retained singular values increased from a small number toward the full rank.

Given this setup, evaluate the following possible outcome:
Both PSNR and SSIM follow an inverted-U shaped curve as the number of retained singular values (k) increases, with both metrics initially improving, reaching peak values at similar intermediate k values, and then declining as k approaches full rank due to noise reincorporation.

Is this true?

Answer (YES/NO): NO